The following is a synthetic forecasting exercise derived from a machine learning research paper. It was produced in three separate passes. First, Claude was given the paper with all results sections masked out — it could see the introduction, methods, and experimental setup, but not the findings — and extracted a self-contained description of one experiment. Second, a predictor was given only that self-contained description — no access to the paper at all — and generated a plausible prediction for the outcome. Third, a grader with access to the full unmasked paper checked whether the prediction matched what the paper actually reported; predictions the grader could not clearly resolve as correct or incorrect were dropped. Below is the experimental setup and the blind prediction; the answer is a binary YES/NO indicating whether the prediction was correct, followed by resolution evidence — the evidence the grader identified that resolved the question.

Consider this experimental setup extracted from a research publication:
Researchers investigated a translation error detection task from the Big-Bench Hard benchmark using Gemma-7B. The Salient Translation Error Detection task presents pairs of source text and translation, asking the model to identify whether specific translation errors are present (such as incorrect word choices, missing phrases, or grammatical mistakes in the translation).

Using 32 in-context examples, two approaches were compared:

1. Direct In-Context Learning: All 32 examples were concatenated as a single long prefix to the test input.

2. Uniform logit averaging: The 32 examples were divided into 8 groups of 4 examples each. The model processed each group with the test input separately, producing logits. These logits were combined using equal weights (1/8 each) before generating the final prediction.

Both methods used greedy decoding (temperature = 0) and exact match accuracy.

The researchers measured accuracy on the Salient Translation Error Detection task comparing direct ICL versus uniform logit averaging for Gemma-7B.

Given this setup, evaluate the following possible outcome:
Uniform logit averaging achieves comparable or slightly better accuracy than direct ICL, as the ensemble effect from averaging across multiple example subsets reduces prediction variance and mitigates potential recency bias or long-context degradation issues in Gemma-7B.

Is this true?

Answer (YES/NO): NO